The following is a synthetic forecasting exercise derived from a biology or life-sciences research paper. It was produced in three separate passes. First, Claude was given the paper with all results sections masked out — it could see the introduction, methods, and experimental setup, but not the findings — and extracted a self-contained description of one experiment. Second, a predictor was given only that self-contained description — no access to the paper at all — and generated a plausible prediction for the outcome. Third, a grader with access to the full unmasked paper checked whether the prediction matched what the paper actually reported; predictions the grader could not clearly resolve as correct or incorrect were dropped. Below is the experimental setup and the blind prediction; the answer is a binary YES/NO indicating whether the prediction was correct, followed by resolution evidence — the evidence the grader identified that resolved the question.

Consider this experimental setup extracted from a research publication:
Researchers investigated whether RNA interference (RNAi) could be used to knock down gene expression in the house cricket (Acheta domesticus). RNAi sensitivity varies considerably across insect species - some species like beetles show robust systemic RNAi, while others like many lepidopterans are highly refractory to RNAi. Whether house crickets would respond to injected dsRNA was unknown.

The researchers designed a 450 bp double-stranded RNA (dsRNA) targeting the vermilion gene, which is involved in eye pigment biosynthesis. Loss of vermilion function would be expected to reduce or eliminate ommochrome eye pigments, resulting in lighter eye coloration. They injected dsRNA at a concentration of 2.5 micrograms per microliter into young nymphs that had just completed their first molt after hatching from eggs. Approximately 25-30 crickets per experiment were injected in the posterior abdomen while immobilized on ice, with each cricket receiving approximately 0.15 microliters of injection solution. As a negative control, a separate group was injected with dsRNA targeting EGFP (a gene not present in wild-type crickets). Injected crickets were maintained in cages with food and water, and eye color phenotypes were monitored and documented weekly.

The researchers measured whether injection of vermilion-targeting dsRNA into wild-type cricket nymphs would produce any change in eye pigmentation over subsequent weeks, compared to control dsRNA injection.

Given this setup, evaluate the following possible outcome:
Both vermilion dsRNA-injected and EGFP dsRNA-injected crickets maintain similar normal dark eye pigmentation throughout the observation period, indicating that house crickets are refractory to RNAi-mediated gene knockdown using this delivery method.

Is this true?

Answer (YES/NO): NO